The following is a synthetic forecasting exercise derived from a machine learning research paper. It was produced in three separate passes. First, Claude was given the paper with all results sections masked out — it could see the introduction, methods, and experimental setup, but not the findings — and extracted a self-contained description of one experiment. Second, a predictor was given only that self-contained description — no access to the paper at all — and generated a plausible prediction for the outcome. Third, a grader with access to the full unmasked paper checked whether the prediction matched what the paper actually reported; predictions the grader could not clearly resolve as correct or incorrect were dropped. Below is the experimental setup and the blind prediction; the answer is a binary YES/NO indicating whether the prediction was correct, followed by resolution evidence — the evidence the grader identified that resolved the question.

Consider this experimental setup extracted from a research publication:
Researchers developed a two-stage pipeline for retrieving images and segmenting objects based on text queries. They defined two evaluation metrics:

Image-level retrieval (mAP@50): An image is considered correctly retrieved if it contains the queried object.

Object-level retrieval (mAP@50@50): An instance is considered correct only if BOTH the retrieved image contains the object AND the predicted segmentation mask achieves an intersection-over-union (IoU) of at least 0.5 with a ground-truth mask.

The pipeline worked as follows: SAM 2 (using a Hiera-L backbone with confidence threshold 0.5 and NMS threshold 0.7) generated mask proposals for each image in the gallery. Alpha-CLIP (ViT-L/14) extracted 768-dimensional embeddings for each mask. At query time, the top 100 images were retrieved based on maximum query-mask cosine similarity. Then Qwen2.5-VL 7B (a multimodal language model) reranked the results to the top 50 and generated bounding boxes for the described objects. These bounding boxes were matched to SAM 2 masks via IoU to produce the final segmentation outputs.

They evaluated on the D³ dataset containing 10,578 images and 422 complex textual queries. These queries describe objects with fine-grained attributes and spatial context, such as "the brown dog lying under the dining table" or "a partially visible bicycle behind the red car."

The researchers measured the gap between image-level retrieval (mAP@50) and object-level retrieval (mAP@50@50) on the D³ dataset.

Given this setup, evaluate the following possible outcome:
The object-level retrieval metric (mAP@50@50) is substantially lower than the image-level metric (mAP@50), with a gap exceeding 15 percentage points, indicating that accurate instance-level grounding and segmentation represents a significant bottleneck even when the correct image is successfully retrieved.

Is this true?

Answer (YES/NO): NO